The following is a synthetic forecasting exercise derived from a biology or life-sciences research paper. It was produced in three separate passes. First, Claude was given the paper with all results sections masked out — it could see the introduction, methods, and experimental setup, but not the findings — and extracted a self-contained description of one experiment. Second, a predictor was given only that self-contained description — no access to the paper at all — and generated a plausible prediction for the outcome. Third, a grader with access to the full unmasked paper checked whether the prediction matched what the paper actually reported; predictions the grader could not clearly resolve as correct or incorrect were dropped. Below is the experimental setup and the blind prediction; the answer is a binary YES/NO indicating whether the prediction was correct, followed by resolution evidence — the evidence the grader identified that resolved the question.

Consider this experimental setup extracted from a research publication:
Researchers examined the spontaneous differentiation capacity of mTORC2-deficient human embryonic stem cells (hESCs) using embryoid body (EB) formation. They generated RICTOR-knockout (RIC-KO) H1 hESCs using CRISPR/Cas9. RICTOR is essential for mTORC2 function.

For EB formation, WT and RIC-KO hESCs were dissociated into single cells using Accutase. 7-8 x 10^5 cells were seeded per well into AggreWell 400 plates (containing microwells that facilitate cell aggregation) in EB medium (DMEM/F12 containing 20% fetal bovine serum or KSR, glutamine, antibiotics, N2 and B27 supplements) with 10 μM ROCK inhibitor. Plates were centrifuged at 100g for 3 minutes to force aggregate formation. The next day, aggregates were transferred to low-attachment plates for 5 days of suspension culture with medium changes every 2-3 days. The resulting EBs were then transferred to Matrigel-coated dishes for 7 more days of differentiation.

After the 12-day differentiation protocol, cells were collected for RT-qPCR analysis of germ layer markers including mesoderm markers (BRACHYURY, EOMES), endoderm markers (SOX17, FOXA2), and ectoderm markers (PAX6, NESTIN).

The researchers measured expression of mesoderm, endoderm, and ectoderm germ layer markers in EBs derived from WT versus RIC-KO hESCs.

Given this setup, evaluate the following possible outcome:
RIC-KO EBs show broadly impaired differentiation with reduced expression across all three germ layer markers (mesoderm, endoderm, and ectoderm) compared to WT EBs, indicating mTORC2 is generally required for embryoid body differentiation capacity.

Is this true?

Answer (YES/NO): NO